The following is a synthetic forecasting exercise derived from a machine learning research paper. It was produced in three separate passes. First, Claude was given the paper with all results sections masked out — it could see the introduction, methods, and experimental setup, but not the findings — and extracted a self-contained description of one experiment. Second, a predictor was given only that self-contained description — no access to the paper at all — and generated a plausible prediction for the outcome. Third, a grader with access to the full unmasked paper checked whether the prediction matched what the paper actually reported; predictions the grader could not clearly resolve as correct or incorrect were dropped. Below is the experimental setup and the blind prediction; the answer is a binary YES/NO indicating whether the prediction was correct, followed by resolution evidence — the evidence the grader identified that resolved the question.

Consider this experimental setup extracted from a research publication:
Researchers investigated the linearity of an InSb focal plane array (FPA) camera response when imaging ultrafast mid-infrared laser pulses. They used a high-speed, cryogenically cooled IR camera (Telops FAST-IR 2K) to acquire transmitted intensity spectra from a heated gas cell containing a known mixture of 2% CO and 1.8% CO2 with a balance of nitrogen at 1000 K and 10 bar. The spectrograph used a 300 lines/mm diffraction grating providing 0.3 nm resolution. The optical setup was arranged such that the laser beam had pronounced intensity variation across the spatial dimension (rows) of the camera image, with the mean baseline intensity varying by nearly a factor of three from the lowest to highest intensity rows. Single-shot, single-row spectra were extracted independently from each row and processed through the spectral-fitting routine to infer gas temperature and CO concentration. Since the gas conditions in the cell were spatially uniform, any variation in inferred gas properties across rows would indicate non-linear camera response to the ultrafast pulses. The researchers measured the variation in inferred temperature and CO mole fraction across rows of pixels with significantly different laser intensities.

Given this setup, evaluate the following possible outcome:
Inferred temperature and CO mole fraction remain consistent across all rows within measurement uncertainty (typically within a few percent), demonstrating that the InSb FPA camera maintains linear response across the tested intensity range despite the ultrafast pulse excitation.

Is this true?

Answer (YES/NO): YES